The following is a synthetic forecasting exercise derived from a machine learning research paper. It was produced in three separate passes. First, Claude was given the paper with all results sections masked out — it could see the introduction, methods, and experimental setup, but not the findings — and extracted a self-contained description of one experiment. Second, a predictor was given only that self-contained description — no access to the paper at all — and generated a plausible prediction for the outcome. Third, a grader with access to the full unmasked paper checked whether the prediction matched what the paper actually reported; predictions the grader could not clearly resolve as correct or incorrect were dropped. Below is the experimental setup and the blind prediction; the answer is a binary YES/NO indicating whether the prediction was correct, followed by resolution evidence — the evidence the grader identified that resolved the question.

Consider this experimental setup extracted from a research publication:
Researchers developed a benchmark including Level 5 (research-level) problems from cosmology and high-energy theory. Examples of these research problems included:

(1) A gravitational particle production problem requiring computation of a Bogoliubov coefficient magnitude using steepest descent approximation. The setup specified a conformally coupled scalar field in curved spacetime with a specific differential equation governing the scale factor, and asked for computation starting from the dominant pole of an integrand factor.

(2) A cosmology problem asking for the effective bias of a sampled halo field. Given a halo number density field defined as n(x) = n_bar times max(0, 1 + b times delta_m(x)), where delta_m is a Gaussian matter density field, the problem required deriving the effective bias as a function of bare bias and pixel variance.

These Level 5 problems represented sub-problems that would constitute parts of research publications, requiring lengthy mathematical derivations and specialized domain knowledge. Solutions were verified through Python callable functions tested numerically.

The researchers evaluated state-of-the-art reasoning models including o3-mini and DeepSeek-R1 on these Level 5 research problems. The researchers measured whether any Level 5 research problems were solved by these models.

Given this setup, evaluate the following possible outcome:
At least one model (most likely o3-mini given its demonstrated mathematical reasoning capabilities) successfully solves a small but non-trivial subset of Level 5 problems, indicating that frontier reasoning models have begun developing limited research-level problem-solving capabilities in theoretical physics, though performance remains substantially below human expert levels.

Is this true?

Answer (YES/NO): YES